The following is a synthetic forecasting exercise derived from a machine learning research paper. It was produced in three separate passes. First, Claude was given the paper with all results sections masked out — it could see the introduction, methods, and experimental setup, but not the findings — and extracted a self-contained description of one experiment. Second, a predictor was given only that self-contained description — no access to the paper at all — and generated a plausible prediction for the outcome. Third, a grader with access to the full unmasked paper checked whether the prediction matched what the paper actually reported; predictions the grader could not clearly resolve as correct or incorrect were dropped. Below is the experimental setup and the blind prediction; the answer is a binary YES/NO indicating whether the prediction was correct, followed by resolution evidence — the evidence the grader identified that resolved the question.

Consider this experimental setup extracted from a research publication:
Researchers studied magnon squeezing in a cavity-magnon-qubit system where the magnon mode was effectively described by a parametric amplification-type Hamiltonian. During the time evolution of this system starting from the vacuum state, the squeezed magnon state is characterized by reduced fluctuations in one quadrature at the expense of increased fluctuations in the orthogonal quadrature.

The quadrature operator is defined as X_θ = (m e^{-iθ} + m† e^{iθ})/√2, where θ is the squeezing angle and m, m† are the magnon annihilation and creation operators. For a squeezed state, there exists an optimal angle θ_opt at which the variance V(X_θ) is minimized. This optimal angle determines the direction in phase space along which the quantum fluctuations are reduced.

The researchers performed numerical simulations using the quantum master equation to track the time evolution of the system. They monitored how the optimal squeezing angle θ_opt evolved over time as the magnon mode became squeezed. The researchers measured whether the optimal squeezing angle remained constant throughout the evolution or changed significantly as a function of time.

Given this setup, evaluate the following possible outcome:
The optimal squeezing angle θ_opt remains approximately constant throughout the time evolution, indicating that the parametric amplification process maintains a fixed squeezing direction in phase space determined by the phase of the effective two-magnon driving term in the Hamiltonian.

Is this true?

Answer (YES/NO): NO